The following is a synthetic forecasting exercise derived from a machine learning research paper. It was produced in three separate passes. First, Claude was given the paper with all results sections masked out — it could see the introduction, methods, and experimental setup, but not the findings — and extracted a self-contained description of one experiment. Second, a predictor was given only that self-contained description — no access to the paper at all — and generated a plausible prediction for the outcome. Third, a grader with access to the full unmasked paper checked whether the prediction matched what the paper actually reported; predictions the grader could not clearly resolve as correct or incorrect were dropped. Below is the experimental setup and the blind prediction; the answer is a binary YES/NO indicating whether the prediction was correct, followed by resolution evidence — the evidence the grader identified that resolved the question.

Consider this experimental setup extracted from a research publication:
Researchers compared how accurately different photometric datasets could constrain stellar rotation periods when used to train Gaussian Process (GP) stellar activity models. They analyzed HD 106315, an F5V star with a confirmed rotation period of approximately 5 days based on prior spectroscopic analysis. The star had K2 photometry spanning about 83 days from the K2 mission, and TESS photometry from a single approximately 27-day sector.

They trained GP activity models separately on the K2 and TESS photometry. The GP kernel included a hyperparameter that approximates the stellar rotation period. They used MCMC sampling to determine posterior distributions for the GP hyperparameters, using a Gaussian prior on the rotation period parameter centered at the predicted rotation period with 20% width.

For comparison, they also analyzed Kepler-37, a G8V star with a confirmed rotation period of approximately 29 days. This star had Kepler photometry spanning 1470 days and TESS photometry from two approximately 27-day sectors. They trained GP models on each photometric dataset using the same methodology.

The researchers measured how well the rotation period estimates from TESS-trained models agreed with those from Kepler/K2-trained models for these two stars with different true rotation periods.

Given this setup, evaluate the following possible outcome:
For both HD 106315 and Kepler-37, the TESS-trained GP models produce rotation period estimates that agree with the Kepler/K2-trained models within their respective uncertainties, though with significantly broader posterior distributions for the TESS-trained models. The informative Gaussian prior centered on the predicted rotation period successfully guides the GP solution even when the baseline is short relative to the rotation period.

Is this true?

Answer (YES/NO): NO